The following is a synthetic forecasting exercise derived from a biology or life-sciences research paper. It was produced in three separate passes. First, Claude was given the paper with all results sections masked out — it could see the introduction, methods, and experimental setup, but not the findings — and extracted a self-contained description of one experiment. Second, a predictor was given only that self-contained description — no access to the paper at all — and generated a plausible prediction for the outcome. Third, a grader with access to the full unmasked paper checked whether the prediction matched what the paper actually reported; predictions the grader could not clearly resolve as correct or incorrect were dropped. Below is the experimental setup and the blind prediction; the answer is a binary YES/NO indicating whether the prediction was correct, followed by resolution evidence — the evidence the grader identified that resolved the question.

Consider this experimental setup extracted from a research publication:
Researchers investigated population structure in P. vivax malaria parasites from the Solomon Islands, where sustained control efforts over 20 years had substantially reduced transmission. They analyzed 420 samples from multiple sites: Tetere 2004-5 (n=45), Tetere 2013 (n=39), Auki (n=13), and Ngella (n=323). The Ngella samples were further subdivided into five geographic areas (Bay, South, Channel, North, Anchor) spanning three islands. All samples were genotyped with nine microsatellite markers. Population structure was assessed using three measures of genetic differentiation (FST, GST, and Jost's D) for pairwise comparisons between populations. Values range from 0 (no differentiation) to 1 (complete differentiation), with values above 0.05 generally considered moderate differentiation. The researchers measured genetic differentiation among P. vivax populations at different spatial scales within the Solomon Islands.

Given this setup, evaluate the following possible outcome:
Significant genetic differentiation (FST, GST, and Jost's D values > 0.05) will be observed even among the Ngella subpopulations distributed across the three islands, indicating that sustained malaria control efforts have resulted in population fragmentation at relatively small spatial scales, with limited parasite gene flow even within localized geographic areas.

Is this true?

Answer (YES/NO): YES